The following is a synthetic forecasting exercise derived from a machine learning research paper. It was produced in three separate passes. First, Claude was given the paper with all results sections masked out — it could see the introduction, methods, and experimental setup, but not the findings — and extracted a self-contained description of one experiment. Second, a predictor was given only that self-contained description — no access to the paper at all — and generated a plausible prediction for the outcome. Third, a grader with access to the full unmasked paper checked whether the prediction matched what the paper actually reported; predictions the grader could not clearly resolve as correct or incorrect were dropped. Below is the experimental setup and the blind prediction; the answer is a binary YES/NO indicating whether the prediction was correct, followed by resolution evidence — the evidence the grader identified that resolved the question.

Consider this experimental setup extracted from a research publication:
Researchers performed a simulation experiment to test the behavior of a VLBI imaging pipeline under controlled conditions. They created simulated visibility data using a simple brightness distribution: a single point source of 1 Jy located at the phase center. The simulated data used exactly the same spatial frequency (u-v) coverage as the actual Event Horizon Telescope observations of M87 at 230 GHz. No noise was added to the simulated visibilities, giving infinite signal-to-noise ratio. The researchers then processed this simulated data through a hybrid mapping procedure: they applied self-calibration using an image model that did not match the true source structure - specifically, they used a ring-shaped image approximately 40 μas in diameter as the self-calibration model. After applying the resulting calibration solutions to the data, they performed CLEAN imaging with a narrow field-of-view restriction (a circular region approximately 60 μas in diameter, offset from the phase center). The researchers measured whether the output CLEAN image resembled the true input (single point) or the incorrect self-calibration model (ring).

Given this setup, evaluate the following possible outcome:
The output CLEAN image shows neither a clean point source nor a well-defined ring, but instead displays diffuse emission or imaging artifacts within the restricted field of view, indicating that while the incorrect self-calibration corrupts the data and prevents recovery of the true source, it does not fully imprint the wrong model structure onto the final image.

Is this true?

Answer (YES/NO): NO